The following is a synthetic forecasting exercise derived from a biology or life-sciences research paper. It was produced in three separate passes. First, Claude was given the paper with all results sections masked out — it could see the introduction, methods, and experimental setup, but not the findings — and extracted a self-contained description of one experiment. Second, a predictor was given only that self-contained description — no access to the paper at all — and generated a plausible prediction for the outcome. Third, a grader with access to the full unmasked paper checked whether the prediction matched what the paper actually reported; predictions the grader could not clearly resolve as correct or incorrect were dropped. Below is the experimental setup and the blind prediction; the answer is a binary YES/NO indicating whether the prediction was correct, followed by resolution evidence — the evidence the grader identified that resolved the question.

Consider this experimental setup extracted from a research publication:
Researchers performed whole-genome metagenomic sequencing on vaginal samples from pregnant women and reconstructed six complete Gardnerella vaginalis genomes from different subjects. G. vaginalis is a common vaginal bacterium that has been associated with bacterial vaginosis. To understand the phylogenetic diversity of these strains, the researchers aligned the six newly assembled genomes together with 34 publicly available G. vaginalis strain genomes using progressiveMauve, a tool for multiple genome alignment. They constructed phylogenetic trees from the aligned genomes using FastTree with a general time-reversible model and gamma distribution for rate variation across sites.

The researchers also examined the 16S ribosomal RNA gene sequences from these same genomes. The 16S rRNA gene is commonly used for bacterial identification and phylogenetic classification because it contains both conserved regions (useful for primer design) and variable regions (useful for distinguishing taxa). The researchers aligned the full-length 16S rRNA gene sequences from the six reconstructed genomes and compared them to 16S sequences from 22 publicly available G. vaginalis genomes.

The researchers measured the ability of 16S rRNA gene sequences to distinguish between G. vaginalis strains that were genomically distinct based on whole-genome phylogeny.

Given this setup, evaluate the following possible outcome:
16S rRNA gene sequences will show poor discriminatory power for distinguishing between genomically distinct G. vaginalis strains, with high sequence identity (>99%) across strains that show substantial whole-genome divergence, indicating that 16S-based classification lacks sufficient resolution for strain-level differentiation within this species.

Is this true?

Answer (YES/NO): YES